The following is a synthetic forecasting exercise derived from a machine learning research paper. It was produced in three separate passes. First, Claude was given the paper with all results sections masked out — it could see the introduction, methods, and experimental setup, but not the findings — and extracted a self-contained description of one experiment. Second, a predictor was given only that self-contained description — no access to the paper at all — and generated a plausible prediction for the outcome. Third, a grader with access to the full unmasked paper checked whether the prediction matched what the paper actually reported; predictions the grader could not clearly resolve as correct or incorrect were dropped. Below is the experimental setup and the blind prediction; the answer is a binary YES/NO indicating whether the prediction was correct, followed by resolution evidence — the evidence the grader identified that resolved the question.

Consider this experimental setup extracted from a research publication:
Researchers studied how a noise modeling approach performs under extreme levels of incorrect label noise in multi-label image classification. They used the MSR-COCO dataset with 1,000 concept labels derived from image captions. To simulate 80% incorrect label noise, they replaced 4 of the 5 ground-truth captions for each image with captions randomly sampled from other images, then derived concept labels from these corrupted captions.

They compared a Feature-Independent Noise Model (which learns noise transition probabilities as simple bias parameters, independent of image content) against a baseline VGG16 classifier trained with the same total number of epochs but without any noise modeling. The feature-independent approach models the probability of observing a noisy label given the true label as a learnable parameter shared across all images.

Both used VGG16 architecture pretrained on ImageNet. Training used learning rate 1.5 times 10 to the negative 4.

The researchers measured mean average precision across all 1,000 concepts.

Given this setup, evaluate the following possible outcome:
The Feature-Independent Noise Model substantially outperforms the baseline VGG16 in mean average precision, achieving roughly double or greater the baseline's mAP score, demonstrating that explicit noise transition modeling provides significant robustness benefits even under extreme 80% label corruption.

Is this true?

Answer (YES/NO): NO